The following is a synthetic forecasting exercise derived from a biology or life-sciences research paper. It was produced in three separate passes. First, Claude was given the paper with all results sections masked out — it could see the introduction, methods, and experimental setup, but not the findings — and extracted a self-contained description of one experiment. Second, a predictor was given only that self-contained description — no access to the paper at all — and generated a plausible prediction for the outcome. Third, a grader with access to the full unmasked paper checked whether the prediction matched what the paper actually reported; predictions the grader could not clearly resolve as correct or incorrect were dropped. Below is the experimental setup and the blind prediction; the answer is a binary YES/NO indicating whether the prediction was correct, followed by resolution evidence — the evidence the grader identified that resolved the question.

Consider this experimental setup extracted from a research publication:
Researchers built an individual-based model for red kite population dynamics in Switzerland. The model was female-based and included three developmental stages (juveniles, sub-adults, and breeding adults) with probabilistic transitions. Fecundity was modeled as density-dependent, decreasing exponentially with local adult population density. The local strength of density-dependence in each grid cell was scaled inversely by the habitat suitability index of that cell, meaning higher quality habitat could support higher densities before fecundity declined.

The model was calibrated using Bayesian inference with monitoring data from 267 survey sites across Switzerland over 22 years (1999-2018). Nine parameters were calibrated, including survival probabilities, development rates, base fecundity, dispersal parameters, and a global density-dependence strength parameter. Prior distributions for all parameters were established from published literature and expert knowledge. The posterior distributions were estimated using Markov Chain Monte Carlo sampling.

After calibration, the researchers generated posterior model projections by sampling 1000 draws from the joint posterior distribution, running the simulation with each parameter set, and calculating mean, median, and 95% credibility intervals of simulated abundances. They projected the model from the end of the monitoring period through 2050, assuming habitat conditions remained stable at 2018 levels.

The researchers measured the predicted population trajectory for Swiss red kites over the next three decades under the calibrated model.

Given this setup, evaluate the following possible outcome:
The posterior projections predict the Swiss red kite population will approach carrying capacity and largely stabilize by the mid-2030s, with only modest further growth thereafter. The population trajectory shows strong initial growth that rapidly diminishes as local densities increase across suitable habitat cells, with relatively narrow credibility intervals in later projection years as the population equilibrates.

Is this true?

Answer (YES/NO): NO